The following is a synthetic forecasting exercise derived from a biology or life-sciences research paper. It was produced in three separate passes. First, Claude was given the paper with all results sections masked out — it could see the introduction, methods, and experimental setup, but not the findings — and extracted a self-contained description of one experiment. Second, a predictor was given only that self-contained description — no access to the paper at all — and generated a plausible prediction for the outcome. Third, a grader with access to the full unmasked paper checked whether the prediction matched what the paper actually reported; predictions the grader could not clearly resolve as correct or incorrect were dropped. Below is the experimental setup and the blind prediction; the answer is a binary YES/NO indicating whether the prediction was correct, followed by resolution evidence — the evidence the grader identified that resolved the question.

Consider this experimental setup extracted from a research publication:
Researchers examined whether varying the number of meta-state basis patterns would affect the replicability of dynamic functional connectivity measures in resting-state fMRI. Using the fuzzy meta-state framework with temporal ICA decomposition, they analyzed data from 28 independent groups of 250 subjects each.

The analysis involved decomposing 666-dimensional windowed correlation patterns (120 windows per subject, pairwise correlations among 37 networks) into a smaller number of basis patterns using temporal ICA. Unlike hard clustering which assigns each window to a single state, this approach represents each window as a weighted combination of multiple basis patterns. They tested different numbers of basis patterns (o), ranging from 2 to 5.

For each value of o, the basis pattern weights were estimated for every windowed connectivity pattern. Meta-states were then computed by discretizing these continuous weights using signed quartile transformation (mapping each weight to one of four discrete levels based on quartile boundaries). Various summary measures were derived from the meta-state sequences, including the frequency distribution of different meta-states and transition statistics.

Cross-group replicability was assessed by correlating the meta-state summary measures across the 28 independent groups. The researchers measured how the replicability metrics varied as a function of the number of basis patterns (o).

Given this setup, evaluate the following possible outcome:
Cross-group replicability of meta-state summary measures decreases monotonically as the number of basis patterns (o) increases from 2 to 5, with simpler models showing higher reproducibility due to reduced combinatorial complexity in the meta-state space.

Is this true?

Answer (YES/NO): NO